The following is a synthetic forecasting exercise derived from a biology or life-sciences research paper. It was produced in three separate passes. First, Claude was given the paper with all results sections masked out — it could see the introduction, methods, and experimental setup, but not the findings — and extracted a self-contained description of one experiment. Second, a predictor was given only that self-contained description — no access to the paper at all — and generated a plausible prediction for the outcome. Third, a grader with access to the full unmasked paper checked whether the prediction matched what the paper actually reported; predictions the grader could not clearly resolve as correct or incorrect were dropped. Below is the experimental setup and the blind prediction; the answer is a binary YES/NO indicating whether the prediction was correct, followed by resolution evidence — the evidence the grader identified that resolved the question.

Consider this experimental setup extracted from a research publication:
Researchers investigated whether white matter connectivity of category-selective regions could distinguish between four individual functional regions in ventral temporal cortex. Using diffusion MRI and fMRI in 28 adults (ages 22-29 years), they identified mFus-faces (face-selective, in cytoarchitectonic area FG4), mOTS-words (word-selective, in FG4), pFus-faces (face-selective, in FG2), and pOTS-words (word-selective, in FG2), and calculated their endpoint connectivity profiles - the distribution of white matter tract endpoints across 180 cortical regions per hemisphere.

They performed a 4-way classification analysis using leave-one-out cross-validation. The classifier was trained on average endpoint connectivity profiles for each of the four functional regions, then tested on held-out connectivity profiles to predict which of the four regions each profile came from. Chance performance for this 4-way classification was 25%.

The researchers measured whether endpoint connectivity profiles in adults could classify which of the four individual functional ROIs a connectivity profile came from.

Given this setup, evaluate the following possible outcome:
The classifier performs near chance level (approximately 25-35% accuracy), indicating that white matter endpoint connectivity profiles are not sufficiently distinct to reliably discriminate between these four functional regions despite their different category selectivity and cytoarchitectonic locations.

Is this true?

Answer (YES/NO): NO